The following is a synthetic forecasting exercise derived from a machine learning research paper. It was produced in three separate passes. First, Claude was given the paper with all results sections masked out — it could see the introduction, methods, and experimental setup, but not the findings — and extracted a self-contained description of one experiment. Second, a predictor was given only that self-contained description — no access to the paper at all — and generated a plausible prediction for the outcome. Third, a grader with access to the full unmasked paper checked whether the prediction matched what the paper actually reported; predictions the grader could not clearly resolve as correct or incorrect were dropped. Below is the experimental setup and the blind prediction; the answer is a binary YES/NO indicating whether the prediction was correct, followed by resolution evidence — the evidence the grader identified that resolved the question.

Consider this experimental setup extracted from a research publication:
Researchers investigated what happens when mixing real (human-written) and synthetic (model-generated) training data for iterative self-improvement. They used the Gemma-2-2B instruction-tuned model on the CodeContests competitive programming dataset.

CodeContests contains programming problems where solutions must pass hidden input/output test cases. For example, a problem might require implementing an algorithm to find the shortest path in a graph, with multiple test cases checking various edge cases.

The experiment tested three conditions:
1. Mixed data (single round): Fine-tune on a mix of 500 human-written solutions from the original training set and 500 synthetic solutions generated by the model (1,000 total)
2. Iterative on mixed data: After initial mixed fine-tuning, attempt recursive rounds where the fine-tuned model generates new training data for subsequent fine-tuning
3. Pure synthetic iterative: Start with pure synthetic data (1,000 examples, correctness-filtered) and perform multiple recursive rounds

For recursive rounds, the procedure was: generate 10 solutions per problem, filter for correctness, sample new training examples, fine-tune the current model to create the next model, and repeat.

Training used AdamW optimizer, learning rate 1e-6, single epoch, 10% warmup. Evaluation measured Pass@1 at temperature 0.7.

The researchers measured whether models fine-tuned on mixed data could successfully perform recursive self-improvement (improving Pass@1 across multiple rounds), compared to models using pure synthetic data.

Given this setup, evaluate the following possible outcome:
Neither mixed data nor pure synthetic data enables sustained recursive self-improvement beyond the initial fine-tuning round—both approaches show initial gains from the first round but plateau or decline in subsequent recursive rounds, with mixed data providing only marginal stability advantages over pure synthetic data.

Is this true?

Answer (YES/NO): NO